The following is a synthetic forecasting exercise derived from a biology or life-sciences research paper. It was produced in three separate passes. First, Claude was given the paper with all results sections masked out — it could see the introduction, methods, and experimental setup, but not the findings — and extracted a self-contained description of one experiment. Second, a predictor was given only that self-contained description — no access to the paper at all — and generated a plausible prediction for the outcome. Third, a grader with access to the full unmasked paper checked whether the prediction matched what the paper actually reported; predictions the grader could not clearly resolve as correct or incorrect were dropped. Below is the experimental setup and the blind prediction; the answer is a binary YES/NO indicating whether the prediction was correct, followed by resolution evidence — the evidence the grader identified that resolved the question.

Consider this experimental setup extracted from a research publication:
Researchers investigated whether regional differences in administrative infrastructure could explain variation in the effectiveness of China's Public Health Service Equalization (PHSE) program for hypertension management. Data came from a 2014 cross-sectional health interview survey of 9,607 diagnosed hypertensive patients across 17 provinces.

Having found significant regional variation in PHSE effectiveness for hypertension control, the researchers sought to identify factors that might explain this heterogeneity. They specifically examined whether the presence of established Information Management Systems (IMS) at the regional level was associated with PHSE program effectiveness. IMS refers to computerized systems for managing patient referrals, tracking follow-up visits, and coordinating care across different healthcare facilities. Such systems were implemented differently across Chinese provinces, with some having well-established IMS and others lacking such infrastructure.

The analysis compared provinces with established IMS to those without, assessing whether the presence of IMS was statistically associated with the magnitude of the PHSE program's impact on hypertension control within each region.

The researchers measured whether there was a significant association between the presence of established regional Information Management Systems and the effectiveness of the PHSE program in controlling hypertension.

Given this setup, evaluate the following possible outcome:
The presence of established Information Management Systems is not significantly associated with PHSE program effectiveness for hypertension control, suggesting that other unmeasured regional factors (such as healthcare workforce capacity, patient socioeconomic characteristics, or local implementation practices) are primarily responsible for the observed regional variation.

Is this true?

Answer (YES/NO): NO